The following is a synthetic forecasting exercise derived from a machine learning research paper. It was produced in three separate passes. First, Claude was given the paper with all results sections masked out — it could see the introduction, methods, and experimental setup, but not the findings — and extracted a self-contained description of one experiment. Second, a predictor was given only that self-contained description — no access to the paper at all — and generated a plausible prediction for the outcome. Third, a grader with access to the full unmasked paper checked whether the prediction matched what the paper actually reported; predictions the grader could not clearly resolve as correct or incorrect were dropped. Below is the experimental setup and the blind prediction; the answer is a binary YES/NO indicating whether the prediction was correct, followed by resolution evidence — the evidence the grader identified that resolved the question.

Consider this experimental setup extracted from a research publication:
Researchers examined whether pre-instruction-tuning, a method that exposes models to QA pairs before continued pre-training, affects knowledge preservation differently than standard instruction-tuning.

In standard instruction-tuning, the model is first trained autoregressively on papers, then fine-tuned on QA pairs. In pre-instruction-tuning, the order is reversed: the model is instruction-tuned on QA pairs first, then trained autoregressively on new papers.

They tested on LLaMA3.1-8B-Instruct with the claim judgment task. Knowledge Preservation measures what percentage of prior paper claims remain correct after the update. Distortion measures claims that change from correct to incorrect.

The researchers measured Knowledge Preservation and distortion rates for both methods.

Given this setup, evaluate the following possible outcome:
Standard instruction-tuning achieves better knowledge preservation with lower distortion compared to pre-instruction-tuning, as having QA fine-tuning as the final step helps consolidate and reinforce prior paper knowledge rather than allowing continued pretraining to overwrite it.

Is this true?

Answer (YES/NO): YES